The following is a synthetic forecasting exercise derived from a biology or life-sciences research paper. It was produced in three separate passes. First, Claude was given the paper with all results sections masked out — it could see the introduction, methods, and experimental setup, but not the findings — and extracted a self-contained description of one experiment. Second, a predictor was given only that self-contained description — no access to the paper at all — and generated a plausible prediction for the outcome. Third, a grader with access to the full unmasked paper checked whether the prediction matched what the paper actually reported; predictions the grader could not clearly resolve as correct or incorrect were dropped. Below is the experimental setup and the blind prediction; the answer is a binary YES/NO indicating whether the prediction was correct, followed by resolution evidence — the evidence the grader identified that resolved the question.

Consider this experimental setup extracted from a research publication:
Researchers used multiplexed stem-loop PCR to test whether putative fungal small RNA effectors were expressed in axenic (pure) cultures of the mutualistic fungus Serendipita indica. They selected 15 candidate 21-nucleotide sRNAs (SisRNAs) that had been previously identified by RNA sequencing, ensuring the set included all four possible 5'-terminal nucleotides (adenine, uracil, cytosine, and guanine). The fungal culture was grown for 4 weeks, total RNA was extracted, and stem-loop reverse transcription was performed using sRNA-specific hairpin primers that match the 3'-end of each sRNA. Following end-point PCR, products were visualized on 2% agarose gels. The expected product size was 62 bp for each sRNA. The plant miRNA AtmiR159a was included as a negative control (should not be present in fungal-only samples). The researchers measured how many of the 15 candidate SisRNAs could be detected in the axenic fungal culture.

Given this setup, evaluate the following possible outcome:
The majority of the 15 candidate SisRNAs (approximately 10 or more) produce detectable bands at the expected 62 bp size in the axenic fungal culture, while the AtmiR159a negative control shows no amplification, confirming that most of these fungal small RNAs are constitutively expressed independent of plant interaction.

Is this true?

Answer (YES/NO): YES